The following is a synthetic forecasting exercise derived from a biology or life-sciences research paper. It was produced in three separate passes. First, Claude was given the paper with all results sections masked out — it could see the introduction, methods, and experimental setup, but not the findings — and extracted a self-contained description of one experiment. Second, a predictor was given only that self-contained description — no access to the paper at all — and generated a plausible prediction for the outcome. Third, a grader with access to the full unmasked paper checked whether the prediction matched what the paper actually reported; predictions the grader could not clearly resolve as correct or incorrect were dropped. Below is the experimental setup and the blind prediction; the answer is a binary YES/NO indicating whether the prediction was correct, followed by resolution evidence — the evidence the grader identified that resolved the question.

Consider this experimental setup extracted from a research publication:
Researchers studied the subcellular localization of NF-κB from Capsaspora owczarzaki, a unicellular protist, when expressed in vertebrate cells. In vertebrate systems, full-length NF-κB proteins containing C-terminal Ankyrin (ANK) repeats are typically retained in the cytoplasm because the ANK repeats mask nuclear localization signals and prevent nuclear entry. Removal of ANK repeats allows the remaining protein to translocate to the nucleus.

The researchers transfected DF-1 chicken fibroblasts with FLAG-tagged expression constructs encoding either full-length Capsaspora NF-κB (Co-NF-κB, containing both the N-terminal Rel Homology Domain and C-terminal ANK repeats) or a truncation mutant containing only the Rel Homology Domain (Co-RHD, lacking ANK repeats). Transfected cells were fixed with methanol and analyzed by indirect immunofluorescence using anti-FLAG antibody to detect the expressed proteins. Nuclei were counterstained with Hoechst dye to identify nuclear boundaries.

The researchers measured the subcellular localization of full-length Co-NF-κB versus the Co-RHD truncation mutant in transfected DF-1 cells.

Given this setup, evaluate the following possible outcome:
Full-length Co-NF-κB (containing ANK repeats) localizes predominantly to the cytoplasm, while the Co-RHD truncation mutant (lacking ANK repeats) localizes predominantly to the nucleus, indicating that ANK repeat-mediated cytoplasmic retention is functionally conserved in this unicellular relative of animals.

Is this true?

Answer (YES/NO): YES